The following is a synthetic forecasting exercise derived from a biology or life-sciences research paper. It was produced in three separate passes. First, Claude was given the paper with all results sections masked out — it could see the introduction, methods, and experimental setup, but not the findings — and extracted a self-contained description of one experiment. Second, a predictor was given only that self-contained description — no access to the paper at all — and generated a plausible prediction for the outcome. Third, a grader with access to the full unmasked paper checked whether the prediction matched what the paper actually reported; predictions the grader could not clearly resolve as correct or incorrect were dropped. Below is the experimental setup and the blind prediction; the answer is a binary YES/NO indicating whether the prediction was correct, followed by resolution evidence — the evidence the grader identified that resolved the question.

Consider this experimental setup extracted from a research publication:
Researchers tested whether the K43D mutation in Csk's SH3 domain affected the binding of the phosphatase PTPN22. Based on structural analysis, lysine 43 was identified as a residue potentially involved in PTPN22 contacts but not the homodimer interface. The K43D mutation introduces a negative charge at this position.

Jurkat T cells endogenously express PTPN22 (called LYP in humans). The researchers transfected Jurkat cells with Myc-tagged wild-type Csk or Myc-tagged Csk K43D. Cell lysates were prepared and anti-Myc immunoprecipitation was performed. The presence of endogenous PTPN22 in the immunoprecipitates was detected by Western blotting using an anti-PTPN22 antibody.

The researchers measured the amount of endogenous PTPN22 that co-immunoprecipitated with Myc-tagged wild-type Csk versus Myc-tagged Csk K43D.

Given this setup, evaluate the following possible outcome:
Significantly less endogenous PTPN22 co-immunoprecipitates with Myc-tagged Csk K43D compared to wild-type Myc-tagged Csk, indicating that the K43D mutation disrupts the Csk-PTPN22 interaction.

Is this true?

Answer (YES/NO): YES